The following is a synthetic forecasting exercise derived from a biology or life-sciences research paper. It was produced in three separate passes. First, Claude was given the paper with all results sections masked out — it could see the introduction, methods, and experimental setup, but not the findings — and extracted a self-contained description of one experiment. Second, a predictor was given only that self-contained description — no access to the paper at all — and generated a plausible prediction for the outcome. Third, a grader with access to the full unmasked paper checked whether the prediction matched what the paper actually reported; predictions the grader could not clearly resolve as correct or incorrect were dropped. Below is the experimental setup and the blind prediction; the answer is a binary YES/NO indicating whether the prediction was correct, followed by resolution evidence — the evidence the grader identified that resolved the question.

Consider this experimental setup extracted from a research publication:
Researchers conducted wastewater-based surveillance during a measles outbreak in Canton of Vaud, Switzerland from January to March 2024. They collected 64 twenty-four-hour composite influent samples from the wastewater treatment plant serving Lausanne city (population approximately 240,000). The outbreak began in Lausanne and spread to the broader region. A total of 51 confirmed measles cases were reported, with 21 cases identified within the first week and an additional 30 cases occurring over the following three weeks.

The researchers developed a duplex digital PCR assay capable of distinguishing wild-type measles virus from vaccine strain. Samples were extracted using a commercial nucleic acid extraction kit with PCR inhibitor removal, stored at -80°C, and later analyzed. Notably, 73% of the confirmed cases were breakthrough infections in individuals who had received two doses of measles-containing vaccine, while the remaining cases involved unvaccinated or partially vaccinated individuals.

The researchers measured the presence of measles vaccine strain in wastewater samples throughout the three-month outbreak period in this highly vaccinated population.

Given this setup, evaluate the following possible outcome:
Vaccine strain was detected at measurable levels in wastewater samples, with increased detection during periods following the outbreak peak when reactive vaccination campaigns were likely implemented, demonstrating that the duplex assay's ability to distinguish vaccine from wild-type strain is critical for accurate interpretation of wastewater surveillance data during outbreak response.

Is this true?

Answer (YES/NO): NO